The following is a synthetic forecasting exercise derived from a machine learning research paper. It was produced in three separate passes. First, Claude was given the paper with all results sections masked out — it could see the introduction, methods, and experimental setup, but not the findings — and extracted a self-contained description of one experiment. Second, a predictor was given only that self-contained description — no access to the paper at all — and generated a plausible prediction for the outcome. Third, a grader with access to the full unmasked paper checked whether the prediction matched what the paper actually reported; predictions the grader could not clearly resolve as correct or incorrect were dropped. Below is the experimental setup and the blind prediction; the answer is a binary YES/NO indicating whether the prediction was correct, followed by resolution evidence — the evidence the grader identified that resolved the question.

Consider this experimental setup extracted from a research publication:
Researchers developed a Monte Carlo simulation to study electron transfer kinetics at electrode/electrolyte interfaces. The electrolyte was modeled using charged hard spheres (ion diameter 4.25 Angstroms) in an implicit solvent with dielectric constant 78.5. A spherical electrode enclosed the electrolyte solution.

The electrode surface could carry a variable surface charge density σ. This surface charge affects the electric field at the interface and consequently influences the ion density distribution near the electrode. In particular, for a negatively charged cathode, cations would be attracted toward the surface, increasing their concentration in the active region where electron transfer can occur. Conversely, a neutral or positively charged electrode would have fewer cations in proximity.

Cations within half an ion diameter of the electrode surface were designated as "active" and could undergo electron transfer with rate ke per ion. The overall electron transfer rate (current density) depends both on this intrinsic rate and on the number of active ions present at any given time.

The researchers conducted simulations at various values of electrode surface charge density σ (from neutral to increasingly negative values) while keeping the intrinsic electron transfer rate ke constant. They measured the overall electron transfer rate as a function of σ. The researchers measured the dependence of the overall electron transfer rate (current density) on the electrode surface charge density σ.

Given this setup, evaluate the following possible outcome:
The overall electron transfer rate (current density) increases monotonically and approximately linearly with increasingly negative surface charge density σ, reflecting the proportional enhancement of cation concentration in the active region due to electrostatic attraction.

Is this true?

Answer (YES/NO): NO